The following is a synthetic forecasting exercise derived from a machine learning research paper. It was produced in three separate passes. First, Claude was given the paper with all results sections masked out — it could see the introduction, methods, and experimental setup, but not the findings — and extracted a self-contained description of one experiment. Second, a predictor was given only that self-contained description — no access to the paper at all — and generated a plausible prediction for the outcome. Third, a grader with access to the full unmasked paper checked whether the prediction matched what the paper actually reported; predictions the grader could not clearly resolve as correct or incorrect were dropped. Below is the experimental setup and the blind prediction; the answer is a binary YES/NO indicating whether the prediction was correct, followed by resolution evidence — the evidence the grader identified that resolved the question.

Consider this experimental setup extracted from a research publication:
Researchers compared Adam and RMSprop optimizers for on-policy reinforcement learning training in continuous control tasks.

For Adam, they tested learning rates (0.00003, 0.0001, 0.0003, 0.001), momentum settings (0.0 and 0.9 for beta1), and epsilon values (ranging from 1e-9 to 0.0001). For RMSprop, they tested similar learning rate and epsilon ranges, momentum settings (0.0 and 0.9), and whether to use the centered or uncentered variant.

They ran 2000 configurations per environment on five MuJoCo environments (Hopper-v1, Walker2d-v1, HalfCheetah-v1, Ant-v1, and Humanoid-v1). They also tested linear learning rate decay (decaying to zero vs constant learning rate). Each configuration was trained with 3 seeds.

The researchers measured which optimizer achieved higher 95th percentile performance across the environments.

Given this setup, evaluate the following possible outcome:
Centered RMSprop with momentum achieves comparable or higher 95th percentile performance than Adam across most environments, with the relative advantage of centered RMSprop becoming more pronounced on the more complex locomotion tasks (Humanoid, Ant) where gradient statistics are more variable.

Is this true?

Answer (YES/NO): NO